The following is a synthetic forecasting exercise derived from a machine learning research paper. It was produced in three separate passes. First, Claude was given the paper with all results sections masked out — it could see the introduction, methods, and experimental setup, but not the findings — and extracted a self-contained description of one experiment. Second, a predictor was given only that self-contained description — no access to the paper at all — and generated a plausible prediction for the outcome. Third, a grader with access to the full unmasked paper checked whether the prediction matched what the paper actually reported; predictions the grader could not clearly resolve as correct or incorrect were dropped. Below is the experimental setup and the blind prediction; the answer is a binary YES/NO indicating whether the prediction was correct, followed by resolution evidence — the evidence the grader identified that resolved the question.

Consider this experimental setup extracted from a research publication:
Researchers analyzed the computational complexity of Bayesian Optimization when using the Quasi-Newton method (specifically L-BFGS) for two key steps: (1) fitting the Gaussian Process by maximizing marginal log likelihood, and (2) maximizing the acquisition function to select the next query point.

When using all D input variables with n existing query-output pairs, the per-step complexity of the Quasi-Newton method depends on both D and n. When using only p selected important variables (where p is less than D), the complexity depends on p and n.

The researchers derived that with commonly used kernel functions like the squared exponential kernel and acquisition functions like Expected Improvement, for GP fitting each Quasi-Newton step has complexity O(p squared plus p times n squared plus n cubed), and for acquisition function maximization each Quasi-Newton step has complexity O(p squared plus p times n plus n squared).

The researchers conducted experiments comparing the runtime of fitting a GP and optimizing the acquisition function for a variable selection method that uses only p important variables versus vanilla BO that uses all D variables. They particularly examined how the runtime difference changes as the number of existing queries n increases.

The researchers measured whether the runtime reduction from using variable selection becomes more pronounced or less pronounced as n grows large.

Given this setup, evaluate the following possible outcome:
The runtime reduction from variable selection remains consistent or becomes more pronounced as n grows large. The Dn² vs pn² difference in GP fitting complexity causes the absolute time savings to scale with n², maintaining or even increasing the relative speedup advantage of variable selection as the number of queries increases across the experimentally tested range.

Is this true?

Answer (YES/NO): YES